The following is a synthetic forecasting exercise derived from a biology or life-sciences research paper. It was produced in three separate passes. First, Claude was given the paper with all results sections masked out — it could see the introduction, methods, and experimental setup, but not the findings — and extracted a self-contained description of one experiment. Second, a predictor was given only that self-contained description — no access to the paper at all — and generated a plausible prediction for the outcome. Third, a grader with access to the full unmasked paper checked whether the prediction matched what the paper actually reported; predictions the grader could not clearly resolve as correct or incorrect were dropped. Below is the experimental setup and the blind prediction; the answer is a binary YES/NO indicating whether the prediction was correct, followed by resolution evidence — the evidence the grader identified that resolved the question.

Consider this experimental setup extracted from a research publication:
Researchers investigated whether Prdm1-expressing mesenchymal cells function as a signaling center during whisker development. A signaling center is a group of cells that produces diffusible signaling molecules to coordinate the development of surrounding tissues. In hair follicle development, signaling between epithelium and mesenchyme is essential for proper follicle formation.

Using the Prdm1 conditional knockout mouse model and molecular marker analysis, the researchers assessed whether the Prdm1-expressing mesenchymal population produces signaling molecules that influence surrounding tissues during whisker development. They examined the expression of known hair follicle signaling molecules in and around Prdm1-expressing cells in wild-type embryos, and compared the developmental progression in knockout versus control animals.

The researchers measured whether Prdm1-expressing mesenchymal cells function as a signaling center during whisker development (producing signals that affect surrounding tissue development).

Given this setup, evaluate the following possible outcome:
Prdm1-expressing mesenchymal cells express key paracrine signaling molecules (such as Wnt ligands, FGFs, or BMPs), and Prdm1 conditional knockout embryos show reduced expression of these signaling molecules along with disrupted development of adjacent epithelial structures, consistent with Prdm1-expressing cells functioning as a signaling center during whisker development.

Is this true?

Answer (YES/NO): YES